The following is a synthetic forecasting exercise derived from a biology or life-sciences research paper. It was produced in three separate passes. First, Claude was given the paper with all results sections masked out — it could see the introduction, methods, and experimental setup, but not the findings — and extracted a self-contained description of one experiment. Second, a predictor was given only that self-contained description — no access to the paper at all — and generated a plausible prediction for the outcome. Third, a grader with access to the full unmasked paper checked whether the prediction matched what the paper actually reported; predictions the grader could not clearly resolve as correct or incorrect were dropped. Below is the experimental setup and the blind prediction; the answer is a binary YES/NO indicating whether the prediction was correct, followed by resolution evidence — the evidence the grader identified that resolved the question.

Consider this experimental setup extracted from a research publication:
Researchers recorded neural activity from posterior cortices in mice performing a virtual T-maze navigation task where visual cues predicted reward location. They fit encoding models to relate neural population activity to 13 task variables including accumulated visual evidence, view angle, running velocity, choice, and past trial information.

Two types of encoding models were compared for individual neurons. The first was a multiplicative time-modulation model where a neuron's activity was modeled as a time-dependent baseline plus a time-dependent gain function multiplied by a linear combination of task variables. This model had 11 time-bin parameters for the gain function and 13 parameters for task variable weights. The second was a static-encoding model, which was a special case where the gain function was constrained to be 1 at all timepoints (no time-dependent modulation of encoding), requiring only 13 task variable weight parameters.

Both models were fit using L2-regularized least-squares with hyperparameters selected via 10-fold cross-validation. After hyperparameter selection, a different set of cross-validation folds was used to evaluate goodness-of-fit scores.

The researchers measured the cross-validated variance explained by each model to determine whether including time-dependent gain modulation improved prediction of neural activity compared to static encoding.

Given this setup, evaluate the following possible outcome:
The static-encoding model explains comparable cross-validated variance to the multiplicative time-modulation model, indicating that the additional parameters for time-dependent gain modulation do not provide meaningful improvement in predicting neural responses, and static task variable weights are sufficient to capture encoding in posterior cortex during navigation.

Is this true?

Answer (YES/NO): NO